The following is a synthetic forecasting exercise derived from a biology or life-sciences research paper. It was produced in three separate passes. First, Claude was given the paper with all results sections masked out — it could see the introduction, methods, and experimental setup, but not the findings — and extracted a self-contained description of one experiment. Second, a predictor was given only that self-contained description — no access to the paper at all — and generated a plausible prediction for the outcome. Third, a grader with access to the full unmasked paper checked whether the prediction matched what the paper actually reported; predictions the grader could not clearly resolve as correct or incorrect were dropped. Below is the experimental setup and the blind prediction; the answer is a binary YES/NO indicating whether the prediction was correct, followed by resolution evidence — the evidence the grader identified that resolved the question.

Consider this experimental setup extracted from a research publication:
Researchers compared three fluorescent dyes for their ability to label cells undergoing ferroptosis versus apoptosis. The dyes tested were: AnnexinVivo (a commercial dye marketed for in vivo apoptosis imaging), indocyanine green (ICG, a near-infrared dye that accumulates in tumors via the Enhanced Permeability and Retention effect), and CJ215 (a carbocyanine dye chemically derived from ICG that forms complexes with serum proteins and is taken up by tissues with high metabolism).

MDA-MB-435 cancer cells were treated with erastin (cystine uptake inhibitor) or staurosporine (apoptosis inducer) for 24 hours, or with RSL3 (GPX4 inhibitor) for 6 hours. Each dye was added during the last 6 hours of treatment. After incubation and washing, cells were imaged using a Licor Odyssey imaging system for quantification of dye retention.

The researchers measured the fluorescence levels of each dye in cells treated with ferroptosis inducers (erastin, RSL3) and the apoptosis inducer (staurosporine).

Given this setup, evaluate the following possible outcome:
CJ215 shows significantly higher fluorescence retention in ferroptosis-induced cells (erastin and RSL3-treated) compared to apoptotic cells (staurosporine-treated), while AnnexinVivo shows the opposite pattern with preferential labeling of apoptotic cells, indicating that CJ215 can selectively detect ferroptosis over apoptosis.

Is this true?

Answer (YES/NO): NO